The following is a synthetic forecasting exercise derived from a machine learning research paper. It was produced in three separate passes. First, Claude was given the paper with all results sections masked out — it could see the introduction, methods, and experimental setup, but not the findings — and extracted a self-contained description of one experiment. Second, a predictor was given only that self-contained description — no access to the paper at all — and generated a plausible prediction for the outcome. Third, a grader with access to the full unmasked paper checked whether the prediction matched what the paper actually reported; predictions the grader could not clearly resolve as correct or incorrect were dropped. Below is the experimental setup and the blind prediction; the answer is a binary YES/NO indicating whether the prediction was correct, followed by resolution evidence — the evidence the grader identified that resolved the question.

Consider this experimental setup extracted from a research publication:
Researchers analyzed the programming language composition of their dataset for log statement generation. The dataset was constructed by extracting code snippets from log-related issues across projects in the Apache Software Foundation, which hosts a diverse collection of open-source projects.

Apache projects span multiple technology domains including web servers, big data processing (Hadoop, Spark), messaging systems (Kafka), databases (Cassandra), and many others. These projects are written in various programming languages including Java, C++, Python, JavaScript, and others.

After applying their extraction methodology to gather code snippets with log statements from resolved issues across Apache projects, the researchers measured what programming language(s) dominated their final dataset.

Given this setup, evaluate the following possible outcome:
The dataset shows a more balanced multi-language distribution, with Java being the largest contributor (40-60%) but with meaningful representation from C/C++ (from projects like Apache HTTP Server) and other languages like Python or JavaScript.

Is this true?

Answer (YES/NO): NO